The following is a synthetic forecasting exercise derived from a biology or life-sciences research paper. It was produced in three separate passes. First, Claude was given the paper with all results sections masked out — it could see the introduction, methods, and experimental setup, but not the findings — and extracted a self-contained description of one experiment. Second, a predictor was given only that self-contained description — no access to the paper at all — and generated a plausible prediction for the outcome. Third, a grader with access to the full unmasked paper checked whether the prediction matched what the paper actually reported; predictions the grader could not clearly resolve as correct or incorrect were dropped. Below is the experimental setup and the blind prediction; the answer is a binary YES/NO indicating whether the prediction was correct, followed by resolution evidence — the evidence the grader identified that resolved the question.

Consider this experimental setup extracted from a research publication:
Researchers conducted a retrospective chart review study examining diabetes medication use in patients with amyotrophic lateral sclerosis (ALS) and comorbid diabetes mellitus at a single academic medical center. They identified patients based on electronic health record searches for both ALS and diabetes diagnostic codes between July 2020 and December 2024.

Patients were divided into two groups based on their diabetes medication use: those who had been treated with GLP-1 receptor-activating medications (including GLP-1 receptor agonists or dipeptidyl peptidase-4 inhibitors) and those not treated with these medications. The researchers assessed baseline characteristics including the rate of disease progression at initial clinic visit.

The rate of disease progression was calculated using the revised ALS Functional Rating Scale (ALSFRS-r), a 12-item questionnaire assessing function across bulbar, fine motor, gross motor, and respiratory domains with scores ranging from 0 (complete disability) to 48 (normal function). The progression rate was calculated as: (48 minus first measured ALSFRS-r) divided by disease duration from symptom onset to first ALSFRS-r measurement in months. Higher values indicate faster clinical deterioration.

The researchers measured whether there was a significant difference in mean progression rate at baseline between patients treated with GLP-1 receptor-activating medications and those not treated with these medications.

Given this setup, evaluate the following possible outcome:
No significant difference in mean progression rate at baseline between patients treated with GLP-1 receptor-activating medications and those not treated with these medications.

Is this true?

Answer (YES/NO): YES